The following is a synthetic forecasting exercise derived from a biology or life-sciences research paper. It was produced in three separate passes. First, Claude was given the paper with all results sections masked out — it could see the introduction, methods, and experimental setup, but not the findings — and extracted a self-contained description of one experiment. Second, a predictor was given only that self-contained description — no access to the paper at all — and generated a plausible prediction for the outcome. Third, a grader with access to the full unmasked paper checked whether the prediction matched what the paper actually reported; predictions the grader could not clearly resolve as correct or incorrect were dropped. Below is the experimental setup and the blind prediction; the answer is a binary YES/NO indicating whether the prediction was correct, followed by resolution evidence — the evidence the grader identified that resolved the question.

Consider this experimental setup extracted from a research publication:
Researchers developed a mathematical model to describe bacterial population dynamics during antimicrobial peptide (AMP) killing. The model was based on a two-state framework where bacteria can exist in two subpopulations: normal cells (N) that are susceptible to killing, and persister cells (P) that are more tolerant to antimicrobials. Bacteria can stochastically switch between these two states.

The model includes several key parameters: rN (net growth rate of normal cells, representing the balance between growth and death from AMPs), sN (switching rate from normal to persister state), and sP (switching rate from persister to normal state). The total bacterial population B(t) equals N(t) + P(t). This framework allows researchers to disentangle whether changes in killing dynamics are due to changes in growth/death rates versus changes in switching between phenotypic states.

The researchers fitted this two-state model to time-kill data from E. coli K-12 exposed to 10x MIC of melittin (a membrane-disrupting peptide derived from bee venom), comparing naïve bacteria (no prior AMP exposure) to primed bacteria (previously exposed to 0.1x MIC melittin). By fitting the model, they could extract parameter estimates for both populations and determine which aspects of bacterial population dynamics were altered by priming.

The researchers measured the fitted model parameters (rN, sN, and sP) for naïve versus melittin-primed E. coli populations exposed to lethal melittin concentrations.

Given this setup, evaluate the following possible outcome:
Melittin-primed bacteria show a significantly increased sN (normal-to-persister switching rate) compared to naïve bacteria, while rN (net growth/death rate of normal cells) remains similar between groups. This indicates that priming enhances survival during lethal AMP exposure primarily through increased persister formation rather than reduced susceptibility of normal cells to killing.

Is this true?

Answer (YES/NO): NO